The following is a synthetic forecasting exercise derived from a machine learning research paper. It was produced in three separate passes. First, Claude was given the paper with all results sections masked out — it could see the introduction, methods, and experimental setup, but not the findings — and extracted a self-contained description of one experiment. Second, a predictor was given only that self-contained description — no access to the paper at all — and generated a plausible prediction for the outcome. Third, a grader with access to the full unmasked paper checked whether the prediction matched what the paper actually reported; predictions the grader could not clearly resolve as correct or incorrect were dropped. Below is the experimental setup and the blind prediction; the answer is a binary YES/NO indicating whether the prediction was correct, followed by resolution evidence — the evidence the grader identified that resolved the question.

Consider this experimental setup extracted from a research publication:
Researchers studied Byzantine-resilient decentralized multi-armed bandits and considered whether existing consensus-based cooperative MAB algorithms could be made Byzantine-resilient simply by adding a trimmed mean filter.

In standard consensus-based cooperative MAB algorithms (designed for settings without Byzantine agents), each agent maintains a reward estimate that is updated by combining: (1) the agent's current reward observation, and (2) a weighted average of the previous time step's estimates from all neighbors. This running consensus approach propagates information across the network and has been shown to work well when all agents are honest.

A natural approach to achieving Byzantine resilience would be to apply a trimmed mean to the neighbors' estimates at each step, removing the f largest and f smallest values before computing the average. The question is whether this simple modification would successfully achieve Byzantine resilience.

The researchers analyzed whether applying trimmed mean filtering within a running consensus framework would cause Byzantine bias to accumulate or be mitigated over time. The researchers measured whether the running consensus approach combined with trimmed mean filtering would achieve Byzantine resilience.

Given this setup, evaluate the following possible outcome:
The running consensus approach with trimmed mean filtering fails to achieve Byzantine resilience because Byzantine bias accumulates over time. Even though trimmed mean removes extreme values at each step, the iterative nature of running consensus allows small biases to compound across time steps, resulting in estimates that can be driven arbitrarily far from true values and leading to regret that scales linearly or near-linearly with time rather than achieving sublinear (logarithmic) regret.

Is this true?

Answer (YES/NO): YES